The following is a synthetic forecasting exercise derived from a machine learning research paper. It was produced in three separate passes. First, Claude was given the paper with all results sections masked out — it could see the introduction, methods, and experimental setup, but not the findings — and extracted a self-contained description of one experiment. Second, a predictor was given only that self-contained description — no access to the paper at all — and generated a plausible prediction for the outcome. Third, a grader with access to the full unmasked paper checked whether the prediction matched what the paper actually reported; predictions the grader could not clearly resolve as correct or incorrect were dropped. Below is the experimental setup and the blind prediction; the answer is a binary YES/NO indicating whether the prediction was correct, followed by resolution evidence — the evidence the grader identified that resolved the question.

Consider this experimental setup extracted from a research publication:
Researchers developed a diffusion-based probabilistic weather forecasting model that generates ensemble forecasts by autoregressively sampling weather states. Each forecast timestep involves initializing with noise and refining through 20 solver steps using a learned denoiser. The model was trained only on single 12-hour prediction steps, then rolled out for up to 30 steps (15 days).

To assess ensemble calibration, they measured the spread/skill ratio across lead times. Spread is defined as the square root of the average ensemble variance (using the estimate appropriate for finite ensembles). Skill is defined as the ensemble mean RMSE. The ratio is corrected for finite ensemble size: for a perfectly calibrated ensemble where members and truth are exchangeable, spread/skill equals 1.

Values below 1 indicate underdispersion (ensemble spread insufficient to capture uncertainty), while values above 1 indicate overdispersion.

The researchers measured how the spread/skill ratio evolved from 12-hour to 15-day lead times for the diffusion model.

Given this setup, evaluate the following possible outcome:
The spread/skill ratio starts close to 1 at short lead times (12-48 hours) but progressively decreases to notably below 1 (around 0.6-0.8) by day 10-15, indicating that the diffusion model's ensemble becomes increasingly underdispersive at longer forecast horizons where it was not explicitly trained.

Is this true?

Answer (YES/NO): NO